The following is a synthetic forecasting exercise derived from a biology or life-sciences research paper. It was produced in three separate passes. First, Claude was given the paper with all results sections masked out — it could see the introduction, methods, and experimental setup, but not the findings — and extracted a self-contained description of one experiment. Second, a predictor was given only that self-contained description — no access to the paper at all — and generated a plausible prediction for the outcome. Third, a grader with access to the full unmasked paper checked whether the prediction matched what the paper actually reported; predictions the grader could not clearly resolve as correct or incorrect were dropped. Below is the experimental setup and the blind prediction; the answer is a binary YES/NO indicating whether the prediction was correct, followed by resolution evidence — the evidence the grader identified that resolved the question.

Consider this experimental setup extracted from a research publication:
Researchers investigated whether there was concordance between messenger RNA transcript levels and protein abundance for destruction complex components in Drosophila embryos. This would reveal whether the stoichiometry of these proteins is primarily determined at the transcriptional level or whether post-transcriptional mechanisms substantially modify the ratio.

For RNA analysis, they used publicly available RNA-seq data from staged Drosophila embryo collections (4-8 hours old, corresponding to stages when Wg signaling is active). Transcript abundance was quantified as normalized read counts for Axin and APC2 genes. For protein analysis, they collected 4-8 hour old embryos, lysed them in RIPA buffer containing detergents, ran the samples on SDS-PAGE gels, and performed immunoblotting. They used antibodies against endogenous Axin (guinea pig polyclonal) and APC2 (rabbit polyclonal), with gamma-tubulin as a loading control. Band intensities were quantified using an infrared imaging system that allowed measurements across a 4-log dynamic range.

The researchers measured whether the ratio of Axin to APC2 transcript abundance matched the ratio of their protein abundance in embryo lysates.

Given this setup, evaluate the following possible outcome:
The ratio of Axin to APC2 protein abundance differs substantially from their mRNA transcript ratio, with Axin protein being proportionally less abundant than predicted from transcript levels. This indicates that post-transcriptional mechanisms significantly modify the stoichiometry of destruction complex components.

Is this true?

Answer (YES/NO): NO